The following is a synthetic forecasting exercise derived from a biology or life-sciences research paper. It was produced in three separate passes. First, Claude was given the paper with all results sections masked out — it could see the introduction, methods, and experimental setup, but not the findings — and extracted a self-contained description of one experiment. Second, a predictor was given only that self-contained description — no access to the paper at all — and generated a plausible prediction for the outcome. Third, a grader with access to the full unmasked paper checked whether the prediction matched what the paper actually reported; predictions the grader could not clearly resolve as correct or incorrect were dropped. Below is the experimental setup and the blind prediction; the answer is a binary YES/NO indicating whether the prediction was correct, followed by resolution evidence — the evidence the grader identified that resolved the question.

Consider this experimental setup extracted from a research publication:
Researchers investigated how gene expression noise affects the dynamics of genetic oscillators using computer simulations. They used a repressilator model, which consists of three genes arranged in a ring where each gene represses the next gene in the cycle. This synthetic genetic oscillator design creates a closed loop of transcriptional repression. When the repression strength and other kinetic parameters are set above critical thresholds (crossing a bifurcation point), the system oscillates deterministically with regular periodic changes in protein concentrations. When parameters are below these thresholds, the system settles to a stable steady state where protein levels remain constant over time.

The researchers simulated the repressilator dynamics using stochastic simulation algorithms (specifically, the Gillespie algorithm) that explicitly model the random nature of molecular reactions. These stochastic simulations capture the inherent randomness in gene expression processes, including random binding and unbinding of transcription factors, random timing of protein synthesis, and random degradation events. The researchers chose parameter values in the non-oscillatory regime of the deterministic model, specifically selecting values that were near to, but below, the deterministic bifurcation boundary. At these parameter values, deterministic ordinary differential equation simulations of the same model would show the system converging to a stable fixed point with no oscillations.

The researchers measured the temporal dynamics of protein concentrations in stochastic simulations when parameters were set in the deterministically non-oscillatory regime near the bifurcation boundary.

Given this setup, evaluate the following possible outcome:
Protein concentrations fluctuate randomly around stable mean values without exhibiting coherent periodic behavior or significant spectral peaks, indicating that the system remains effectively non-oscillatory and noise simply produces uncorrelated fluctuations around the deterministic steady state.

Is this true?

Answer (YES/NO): NO